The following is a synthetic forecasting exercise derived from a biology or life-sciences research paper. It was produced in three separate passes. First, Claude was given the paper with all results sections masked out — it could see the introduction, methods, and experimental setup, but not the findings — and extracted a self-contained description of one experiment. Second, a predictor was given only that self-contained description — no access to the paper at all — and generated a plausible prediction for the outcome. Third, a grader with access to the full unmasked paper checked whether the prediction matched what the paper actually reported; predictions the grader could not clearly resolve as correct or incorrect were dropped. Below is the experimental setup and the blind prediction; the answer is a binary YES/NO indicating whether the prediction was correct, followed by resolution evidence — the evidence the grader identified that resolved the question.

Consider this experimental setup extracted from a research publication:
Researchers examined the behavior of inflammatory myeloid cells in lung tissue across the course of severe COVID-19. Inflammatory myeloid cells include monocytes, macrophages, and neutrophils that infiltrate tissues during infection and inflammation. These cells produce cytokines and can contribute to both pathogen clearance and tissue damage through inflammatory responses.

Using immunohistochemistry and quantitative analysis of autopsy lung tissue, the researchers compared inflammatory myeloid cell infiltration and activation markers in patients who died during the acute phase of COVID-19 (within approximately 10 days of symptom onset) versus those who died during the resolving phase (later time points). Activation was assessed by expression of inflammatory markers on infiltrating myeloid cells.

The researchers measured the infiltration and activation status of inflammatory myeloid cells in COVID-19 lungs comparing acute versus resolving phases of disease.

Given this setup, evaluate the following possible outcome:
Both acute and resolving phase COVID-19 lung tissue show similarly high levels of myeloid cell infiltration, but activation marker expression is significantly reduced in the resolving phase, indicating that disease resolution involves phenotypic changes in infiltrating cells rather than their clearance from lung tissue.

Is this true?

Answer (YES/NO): NO